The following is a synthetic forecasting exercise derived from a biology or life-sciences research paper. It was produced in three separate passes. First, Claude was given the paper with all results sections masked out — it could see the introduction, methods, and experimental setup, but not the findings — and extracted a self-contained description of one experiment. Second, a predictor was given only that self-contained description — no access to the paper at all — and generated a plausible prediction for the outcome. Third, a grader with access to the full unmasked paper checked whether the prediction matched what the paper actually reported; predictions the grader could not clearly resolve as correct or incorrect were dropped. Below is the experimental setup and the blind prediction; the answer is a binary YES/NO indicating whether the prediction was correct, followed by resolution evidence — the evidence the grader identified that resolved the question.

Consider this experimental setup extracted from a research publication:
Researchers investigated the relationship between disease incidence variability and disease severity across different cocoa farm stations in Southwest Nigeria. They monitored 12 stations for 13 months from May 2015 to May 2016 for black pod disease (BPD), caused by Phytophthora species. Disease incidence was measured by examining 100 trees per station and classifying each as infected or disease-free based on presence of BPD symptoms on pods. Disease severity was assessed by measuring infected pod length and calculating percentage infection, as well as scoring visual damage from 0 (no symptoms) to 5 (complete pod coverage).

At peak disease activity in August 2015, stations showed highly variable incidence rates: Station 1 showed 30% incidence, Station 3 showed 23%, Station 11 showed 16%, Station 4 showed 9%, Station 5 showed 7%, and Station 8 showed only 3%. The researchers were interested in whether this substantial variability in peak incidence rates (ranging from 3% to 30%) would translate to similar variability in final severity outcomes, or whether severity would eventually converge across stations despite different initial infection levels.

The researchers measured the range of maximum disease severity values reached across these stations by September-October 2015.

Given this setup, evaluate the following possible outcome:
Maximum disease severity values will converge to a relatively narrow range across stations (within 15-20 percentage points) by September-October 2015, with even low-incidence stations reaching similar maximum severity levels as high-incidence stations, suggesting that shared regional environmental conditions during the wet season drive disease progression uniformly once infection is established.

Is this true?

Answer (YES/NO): NO